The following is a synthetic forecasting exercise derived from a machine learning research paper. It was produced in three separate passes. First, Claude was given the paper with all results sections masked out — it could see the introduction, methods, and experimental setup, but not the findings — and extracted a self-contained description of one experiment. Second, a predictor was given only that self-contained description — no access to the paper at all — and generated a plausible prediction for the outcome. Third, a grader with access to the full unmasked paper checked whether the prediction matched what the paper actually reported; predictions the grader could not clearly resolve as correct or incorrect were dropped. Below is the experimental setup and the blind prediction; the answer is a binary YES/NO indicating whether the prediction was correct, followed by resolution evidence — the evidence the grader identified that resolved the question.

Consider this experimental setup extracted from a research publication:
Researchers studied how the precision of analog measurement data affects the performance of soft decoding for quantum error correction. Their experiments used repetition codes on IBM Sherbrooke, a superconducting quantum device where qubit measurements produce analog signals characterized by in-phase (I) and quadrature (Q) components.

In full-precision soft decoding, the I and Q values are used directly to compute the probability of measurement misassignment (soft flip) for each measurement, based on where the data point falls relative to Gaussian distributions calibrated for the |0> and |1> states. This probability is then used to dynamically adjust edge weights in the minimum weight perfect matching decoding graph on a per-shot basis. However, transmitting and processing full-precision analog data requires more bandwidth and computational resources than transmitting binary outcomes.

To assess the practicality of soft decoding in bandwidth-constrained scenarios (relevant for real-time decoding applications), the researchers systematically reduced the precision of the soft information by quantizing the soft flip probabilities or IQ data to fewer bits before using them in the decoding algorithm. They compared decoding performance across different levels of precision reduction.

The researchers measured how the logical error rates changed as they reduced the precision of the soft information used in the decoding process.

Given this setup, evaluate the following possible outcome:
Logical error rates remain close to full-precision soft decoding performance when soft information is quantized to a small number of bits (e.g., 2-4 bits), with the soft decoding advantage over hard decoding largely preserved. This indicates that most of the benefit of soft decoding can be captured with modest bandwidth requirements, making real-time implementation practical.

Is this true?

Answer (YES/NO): NO